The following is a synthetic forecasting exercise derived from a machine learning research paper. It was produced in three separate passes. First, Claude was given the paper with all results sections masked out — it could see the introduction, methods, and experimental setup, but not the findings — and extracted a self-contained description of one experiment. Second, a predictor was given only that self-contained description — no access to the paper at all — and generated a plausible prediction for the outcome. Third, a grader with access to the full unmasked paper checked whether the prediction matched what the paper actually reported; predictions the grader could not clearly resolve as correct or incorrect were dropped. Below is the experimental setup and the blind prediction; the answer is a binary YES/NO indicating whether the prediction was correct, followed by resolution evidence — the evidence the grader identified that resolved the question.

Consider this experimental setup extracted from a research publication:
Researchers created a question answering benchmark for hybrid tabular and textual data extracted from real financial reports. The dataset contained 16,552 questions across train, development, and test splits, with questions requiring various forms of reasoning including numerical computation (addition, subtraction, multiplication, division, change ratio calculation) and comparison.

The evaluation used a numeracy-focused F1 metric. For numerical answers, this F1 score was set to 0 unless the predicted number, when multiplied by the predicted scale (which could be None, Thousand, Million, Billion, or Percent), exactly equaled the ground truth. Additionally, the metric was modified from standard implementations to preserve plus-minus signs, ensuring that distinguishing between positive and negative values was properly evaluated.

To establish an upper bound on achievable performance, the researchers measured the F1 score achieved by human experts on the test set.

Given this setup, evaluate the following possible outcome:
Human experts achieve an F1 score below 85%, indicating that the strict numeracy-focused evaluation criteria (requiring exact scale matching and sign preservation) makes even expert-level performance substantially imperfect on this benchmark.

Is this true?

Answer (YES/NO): NO